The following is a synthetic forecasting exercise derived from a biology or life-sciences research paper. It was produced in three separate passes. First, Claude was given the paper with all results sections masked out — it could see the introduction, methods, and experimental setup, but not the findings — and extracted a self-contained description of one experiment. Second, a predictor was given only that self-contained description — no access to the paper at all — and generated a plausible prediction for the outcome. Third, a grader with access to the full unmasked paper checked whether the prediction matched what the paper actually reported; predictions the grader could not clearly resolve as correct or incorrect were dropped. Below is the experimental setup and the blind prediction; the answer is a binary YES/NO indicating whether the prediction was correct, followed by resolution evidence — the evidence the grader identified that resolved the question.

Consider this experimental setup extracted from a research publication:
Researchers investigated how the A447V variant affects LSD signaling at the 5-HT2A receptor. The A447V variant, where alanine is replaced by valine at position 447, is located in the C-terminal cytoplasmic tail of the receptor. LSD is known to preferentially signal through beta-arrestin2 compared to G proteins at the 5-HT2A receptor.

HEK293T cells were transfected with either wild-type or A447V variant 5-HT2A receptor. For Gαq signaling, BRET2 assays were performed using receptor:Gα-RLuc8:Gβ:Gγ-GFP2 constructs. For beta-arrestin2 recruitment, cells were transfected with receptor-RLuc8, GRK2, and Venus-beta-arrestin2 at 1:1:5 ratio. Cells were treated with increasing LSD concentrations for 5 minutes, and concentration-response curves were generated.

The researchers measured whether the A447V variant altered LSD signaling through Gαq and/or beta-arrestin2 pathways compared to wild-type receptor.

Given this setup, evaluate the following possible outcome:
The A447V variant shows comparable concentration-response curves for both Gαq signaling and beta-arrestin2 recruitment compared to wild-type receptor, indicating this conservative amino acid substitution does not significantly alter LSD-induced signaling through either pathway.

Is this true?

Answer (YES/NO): YES